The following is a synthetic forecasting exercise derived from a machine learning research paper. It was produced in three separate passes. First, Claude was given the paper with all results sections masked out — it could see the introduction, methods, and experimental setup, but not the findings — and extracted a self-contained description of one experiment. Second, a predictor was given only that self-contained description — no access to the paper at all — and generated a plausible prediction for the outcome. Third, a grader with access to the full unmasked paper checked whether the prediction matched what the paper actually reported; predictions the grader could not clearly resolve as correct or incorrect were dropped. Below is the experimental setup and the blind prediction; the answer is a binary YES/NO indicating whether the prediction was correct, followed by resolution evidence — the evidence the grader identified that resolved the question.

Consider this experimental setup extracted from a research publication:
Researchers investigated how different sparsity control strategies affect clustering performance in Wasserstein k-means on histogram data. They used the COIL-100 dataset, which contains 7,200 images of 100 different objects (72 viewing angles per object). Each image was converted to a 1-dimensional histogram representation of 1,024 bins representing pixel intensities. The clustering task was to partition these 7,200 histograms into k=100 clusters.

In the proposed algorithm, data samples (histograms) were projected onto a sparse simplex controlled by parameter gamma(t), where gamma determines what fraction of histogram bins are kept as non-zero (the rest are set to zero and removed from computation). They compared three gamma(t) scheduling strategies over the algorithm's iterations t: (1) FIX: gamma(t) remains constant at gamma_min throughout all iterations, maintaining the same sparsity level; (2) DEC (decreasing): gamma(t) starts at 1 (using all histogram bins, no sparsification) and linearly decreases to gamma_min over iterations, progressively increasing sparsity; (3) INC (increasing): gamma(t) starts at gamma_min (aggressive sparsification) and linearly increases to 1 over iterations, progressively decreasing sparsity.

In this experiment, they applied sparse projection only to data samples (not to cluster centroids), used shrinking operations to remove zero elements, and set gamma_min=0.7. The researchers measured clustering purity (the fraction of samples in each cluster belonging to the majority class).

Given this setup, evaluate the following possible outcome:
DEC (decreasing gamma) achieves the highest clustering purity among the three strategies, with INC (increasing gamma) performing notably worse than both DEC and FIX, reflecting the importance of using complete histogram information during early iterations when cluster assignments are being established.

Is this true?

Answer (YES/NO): NO